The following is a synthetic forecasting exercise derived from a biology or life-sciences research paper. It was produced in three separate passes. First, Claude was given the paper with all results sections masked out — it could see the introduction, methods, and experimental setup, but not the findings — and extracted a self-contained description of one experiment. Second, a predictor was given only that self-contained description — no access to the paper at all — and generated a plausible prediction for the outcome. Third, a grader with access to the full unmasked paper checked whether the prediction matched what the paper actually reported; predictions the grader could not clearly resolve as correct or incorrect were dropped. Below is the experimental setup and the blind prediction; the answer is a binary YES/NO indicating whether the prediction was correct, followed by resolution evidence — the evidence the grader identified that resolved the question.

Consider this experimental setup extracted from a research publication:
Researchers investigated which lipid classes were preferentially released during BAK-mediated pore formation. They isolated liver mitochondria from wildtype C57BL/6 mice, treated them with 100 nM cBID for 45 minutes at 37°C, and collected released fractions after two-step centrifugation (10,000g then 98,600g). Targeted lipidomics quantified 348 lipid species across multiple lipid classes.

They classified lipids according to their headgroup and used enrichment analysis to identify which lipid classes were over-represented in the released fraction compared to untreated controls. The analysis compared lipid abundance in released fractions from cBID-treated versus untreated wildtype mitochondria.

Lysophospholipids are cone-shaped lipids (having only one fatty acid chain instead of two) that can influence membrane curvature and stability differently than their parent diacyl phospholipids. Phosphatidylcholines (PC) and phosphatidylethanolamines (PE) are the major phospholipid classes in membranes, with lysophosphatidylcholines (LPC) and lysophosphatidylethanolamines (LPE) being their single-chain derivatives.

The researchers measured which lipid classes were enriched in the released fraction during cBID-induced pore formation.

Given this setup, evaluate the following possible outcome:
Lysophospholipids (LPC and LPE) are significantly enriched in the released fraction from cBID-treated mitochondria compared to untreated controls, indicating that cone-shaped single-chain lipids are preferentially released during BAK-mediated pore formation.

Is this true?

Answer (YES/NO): NO